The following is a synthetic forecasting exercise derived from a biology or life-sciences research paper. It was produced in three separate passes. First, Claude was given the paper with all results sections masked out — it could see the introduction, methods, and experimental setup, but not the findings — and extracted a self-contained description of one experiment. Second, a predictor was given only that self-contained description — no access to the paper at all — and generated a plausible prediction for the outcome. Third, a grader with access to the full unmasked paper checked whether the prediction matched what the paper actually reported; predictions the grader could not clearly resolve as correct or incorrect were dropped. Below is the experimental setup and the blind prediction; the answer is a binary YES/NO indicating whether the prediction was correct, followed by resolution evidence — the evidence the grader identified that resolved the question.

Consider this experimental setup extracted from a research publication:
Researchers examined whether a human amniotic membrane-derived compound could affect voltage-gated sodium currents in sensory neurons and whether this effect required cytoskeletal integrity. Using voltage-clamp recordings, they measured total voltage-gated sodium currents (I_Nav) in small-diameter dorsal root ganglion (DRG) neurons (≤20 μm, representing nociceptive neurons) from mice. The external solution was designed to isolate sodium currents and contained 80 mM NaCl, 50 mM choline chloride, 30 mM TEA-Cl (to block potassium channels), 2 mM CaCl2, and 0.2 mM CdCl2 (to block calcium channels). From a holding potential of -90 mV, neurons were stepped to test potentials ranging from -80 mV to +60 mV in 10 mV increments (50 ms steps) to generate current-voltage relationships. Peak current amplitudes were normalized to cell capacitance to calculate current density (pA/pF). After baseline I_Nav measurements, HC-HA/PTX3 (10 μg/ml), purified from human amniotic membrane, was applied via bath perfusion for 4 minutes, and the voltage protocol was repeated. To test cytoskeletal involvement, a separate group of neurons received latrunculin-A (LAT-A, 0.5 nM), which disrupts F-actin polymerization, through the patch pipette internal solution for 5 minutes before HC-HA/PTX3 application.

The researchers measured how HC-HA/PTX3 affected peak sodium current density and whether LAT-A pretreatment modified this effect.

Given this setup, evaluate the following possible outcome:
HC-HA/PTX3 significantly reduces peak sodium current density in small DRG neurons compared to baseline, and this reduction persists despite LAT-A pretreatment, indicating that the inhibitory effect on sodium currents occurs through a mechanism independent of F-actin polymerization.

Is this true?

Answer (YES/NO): NO